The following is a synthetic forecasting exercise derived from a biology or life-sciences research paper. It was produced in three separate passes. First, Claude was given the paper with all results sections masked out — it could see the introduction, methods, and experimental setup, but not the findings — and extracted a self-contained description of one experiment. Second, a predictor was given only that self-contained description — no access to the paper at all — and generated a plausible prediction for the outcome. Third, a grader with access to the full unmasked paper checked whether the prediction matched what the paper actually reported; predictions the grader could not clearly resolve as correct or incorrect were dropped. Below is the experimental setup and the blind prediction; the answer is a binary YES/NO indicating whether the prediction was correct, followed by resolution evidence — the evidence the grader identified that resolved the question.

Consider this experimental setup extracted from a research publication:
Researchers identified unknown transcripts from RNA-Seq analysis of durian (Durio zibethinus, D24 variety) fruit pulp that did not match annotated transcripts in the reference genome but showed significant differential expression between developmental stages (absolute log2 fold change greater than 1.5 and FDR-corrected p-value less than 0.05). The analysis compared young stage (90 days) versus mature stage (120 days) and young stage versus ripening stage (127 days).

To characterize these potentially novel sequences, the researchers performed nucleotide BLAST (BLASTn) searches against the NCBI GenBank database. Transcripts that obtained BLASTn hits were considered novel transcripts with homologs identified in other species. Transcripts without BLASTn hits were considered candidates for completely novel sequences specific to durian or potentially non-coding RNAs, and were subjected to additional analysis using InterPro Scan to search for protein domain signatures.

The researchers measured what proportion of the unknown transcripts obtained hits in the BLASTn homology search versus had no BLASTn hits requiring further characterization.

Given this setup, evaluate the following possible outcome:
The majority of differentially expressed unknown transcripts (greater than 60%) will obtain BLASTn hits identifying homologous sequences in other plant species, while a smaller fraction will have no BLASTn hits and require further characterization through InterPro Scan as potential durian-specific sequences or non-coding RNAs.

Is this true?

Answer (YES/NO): YES